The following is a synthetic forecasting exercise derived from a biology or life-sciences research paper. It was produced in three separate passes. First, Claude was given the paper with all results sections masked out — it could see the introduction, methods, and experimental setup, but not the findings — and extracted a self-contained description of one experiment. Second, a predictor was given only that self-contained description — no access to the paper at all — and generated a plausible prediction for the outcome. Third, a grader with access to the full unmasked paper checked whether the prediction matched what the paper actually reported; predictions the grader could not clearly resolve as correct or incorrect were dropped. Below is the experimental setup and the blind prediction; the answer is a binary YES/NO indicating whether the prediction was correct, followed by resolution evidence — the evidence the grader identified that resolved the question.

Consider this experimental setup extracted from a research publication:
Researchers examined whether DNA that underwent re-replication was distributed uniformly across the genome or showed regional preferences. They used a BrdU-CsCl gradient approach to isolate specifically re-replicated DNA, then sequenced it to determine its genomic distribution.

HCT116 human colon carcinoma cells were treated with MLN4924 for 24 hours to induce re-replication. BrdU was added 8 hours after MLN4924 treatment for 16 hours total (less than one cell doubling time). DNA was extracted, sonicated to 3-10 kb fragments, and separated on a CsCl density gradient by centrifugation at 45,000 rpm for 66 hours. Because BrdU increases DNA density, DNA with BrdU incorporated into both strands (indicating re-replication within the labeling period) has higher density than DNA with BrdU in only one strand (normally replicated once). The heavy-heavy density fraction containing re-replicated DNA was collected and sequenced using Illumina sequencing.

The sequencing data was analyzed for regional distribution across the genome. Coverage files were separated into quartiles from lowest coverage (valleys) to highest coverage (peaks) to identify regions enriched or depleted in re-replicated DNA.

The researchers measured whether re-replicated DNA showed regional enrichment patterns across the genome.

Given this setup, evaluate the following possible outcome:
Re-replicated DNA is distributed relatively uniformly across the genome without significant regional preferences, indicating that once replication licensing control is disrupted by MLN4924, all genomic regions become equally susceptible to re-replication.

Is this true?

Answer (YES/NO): NO